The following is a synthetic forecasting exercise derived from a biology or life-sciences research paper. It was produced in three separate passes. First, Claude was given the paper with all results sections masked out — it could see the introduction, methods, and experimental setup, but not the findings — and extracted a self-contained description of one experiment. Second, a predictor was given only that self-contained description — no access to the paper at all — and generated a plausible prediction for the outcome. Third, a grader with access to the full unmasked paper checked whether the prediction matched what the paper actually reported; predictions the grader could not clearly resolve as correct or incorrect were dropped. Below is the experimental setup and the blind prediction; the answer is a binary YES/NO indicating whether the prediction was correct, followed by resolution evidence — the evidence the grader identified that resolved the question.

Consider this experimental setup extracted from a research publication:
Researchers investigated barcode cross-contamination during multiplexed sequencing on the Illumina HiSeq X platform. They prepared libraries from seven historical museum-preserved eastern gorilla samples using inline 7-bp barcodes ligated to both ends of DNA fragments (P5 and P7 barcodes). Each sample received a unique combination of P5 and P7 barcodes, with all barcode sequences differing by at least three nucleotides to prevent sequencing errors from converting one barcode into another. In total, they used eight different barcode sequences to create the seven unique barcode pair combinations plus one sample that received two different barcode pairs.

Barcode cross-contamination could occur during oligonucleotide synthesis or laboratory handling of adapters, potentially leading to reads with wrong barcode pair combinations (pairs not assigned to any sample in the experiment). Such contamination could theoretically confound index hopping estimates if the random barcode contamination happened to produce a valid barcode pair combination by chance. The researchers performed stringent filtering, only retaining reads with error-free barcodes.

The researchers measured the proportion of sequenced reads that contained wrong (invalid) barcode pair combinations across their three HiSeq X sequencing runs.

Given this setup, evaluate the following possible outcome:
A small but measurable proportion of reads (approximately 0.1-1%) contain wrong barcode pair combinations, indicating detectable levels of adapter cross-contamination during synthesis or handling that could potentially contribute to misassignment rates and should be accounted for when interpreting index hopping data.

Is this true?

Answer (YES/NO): NO